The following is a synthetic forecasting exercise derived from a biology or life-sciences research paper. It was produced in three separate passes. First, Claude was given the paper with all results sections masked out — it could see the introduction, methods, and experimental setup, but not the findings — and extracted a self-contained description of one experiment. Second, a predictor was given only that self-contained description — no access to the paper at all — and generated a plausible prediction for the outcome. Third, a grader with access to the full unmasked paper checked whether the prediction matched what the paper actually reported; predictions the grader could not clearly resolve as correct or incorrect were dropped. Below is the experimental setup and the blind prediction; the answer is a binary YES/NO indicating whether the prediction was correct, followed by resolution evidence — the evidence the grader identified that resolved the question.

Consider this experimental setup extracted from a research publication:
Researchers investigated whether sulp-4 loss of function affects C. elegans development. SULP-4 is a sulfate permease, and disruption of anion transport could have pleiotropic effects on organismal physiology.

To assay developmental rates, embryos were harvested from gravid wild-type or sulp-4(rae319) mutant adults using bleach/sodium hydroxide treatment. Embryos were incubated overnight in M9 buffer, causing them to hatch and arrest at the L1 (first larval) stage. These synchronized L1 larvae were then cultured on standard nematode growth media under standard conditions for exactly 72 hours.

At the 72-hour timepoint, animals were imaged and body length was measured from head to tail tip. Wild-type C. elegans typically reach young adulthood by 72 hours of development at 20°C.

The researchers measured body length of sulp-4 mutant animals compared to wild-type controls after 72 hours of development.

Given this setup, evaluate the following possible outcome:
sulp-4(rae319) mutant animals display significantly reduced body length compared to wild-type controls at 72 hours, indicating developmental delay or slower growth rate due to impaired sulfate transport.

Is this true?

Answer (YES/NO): YES